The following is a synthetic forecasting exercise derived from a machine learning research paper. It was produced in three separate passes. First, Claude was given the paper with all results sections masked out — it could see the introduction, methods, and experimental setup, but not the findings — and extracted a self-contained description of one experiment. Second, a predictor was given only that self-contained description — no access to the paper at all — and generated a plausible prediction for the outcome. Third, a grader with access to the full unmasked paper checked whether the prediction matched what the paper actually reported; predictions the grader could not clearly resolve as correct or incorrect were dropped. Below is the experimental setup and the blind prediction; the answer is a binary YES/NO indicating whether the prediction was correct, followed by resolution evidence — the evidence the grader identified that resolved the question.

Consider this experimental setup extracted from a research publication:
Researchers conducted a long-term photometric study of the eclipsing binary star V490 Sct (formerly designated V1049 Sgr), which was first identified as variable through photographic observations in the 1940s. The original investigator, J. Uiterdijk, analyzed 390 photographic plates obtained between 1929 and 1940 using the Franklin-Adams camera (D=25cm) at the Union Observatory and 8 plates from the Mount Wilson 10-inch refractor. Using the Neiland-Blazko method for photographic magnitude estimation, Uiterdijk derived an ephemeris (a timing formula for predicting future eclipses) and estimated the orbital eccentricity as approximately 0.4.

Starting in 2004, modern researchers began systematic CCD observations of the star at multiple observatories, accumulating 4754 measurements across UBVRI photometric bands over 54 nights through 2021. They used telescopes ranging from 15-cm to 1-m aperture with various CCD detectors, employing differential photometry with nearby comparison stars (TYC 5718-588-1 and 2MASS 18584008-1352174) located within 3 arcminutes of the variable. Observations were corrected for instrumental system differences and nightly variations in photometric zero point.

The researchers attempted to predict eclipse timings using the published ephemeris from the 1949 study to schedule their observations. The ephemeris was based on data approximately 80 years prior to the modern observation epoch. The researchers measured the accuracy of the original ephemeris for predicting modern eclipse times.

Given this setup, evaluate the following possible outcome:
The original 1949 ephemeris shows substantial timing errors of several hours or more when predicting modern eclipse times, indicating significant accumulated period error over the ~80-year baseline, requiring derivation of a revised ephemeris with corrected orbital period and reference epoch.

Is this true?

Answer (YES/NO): YES